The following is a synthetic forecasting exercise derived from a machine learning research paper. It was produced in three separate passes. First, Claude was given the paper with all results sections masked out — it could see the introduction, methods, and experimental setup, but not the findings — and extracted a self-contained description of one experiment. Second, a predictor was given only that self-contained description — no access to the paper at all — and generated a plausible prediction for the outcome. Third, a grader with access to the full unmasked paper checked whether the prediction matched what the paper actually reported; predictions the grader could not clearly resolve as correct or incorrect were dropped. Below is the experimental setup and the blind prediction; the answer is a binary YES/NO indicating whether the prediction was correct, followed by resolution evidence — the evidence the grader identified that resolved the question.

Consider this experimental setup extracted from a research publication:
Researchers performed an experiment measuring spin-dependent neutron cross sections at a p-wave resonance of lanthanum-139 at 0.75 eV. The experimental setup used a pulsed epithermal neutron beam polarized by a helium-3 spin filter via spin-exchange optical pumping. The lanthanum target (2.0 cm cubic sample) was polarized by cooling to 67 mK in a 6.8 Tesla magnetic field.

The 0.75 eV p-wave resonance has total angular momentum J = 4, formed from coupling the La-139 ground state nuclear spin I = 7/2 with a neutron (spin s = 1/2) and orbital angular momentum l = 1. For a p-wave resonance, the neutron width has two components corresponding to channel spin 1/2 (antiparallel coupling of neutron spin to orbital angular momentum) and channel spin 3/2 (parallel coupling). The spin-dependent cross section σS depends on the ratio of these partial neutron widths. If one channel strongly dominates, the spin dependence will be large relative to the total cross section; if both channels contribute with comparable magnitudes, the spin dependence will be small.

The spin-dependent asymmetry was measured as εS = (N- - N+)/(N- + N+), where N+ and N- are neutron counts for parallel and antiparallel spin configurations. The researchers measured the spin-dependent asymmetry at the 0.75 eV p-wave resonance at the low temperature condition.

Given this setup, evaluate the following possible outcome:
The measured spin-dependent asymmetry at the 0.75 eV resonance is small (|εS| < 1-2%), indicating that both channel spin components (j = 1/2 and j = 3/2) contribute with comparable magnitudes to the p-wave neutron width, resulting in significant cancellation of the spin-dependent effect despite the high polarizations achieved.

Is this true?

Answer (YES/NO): NO